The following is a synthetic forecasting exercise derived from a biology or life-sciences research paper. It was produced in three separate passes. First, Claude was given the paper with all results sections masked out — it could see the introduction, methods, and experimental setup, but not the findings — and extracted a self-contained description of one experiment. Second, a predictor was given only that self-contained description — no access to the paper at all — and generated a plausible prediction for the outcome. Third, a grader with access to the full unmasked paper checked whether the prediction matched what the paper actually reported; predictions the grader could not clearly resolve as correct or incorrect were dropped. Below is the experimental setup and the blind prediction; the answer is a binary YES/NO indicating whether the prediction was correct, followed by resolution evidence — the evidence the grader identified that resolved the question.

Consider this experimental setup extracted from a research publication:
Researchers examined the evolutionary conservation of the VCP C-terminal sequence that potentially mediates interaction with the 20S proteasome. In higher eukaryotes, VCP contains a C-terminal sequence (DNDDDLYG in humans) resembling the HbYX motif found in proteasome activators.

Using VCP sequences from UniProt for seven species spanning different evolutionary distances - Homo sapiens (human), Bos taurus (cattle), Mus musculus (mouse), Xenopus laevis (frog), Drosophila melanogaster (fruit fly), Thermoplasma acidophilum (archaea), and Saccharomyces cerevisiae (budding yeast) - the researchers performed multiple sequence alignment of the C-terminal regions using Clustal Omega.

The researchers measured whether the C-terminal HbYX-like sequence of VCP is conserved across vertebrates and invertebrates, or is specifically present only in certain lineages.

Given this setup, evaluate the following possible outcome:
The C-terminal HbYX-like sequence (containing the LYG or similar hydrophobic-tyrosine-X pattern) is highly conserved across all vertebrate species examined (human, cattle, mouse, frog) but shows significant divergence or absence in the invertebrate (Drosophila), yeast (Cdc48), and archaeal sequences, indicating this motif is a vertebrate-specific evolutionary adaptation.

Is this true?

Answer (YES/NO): NO